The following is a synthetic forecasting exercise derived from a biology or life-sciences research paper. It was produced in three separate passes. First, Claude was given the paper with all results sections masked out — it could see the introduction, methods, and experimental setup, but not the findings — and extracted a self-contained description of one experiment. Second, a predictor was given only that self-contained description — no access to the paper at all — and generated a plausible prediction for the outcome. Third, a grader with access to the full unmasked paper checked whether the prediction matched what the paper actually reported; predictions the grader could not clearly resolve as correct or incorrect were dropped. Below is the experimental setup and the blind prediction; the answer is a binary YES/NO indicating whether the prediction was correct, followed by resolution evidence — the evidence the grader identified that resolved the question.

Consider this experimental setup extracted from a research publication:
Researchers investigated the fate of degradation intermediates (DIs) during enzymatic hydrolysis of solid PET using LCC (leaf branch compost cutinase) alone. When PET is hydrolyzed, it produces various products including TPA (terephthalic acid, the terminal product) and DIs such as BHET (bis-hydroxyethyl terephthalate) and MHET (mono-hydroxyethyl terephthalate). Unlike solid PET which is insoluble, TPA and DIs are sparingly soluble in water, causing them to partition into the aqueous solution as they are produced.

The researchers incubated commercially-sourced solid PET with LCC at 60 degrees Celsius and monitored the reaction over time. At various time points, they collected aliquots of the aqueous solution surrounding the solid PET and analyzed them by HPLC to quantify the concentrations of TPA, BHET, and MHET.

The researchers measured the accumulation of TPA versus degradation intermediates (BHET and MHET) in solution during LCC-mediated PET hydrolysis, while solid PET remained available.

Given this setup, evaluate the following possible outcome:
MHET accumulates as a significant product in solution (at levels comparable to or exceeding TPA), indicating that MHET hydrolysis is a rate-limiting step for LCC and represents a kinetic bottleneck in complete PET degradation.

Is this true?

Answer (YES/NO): NO